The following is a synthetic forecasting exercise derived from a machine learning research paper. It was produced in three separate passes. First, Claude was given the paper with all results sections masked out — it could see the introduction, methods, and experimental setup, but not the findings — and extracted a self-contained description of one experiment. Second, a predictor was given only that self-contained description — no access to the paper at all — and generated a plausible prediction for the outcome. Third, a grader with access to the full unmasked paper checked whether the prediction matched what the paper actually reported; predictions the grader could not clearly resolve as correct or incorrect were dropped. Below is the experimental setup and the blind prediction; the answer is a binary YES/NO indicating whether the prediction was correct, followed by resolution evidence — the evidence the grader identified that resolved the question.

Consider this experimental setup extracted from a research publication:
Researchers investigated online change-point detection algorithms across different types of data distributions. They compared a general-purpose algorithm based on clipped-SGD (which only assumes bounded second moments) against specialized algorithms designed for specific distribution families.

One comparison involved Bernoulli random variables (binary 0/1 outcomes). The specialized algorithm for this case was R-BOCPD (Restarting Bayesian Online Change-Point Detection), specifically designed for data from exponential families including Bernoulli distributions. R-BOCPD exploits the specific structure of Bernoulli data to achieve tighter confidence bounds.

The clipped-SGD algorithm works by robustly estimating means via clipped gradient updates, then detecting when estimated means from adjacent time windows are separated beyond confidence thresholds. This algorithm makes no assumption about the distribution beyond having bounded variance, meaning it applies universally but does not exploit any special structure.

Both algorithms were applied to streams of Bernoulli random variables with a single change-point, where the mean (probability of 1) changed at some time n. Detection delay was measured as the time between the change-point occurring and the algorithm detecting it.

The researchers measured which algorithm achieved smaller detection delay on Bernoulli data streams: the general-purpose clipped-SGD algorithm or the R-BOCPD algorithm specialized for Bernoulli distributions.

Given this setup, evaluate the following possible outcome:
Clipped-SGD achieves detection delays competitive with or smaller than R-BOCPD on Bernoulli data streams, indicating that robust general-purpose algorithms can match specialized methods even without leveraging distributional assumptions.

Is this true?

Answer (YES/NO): NO